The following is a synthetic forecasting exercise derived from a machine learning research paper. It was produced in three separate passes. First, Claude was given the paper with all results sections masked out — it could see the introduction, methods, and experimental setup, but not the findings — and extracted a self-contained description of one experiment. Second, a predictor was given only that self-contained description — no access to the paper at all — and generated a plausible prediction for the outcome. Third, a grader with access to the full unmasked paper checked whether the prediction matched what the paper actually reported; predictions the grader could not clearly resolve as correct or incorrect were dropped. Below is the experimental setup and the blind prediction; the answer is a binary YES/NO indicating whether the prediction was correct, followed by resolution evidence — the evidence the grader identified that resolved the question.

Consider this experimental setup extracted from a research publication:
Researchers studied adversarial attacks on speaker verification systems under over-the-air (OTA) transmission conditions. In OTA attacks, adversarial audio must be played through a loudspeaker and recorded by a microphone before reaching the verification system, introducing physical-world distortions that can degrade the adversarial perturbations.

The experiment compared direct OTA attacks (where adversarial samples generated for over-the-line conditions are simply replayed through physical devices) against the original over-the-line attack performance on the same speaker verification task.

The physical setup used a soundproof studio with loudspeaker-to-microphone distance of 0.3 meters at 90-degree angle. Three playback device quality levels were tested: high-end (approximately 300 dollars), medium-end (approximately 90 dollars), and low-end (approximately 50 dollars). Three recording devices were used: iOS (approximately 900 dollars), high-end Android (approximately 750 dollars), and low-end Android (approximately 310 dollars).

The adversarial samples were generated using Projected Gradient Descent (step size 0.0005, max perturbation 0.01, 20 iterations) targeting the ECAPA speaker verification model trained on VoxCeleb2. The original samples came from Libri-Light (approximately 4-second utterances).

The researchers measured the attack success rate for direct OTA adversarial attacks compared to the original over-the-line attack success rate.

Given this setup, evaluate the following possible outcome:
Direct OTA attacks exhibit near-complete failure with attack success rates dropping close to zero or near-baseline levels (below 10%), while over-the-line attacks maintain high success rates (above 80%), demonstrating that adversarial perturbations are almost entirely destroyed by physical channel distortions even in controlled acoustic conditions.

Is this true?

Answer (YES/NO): NO